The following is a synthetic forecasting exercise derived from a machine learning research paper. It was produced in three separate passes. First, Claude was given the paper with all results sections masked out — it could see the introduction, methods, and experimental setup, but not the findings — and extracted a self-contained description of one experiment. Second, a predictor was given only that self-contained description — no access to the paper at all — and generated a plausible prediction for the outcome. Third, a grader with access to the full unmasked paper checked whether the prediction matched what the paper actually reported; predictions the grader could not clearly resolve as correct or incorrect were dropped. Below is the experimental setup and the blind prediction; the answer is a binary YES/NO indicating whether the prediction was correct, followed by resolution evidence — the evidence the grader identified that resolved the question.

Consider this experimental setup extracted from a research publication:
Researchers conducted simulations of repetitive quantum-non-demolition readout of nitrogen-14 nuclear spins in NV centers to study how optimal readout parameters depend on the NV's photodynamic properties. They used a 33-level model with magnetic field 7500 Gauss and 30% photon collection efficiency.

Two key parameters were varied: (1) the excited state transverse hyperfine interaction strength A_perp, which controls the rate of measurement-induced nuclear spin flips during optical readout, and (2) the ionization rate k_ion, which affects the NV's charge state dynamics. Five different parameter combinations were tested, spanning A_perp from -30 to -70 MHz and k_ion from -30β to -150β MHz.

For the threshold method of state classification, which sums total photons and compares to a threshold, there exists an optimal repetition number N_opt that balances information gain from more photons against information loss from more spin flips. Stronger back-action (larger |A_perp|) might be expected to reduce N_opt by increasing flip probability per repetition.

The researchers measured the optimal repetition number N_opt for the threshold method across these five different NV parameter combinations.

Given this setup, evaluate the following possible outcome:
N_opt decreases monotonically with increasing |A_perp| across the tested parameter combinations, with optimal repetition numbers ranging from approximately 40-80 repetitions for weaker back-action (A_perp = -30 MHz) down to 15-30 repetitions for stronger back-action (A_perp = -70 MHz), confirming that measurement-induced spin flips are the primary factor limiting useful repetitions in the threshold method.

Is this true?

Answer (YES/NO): NO